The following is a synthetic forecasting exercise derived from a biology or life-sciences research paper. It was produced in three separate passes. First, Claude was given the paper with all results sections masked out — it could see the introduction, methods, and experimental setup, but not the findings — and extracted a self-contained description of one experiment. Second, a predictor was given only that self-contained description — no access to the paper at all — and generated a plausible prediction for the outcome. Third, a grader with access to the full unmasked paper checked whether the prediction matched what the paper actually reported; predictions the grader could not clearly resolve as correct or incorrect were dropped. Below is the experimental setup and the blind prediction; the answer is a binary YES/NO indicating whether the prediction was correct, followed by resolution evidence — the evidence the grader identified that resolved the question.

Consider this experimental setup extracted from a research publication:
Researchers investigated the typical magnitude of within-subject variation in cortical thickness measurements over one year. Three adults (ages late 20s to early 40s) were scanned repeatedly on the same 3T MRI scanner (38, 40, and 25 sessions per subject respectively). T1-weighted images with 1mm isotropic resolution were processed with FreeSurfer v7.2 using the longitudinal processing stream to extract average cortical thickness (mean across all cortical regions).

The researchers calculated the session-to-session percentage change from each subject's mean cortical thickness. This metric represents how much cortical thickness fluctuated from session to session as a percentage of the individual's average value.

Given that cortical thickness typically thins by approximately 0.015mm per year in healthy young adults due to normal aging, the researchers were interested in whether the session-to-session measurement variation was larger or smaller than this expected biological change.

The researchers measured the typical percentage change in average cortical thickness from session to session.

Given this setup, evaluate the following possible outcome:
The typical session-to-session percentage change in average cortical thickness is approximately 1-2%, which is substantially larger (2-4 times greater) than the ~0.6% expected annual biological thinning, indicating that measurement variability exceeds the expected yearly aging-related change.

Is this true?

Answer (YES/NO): YES